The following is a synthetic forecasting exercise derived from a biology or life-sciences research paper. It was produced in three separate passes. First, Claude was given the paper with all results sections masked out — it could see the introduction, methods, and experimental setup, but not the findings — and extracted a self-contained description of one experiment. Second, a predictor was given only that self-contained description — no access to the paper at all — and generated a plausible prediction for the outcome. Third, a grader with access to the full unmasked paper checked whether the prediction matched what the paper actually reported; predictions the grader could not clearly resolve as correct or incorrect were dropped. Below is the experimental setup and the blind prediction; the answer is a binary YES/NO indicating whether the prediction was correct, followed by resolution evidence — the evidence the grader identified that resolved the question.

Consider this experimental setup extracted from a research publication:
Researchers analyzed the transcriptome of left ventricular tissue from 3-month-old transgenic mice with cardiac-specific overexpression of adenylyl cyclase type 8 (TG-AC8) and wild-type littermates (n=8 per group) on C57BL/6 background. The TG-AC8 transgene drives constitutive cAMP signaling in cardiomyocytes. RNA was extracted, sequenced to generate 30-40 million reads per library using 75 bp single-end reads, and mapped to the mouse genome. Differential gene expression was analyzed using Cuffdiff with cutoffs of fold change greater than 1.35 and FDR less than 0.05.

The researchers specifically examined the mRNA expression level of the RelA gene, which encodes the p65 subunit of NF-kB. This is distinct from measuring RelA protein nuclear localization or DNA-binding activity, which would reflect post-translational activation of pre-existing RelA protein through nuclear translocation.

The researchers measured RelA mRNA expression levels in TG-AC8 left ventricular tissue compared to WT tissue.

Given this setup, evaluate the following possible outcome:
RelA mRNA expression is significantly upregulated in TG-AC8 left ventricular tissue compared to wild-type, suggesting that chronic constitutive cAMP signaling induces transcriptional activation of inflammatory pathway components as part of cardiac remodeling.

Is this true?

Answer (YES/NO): YES